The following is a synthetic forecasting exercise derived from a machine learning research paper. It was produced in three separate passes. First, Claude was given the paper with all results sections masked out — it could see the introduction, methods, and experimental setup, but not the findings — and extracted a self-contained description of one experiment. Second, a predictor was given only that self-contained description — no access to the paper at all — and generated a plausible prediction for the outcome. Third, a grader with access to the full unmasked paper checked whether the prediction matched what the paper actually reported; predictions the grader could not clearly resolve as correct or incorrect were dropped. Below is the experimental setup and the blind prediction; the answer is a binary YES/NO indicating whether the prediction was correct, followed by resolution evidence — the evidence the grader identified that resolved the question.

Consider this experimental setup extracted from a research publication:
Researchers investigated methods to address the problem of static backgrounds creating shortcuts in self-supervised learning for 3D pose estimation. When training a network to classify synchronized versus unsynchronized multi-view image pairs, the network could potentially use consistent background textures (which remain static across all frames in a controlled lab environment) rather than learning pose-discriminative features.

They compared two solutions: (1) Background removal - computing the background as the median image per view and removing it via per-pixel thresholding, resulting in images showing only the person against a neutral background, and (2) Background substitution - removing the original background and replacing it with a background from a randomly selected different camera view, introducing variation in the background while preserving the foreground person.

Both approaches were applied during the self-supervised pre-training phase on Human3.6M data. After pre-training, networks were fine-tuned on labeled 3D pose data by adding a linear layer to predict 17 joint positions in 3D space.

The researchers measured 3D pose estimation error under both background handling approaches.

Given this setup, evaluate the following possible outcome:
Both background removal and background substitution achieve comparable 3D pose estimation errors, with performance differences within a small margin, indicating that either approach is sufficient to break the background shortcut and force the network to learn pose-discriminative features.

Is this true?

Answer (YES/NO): NO